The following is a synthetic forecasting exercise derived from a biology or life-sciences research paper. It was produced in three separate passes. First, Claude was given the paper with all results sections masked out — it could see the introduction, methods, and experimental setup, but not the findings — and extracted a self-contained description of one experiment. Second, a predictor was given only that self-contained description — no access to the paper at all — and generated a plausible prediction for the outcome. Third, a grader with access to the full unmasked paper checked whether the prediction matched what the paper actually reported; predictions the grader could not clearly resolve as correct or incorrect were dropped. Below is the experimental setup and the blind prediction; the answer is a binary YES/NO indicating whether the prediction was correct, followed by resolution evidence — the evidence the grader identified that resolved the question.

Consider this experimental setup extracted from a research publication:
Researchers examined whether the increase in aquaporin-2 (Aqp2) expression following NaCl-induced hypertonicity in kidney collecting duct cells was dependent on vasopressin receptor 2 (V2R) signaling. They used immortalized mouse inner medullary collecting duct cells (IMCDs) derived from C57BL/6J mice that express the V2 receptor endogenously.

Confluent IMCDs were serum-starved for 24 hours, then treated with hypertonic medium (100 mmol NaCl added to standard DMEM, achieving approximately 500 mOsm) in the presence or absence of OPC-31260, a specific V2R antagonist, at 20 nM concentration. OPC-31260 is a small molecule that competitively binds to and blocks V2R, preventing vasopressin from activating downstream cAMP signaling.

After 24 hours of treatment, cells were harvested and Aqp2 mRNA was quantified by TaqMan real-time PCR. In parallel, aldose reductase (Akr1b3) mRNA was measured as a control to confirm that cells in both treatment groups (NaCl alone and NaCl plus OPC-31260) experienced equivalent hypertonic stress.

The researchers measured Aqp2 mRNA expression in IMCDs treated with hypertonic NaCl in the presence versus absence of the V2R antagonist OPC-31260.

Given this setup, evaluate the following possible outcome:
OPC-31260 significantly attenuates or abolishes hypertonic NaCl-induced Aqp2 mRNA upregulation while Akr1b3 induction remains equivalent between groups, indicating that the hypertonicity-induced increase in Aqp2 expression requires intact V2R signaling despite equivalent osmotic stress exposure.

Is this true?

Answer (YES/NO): YES